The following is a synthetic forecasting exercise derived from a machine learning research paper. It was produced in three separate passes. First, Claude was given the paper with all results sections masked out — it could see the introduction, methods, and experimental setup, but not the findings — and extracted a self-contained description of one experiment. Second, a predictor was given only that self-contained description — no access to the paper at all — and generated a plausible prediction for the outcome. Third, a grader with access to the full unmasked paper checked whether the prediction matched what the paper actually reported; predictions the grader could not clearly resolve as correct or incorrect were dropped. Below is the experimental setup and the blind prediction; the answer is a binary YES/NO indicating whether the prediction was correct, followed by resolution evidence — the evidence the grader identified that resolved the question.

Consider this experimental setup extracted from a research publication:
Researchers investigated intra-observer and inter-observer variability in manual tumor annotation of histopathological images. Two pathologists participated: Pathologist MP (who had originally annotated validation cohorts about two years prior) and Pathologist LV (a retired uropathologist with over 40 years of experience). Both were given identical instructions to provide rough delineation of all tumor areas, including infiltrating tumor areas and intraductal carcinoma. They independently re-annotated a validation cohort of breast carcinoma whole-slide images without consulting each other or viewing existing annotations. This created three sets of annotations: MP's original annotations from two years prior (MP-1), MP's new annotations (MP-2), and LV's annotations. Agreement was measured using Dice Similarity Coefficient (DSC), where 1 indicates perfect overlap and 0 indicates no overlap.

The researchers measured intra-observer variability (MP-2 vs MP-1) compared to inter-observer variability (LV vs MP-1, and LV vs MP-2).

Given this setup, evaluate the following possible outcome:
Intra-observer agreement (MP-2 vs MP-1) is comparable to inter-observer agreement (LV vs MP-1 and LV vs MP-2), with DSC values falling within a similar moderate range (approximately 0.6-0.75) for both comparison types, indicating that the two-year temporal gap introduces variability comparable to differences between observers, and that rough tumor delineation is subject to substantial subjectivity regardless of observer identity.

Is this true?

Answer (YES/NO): NO